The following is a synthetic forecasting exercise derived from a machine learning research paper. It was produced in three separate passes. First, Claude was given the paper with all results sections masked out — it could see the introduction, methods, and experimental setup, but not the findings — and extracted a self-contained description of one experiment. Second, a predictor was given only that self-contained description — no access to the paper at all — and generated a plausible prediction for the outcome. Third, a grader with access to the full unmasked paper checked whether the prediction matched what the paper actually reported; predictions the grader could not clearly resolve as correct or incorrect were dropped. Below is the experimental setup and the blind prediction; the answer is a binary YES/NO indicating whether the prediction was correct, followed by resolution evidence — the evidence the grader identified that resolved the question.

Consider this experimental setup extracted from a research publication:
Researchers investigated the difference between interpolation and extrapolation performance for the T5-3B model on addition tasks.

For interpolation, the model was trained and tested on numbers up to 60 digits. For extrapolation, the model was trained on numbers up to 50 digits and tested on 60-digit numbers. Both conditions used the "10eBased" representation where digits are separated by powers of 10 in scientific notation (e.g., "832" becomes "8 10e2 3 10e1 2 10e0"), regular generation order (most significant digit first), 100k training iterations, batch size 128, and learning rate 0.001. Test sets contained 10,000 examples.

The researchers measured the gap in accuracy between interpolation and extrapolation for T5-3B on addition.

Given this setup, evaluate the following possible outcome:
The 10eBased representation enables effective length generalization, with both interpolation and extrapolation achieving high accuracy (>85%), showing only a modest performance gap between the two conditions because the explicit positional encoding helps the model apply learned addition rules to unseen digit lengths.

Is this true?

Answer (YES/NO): YES